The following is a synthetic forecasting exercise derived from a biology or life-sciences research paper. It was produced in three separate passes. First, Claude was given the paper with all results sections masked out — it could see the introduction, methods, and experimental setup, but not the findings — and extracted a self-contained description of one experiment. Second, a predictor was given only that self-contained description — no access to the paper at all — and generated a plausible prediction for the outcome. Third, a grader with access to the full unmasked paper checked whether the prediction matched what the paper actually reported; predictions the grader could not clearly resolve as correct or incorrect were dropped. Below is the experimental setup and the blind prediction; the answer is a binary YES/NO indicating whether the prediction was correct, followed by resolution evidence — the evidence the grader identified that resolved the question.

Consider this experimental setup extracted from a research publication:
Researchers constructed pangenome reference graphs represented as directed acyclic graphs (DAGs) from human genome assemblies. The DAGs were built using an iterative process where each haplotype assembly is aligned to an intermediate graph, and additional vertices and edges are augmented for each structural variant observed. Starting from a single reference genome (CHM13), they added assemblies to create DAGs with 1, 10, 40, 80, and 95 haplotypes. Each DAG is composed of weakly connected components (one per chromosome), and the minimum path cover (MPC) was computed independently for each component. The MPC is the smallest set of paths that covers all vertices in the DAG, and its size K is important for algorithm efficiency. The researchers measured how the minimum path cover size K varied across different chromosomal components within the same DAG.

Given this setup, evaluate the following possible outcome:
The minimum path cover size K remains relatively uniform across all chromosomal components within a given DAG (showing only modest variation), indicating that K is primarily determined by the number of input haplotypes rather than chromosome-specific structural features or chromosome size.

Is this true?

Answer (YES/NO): NO